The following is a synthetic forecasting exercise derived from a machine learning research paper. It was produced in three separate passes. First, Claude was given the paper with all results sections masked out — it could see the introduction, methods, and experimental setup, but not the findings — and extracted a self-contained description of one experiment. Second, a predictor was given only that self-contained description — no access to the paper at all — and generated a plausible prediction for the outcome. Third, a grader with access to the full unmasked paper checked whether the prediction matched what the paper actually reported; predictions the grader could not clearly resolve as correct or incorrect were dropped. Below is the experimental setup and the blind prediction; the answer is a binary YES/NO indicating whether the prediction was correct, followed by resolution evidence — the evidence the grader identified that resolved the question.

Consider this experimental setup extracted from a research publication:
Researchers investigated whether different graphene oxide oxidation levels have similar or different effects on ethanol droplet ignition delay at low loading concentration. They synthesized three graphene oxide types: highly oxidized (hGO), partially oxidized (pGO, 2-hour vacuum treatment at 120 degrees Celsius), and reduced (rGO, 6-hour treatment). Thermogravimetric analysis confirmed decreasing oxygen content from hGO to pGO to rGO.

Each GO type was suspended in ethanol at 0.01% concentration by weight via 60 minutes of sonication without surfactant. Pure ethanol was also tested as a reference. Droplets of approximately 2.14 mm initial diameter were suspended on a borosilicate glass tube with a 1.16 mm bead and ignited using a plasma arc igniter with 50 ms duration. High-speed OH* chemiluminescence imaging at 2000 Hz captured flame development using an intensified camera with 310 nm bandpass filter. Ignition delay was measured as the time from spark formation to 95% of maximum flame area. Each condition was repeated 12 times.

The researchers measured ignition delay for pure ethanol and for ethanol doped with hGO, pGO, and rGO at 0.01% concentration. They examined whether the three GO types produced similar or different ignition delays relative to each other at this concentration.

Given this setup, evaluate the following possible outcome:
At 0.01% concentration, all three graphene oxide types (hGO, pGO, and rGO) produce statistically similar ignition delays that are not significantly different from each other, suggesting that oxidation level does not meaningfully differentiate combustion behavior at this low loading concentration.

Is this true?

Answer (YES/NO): NO